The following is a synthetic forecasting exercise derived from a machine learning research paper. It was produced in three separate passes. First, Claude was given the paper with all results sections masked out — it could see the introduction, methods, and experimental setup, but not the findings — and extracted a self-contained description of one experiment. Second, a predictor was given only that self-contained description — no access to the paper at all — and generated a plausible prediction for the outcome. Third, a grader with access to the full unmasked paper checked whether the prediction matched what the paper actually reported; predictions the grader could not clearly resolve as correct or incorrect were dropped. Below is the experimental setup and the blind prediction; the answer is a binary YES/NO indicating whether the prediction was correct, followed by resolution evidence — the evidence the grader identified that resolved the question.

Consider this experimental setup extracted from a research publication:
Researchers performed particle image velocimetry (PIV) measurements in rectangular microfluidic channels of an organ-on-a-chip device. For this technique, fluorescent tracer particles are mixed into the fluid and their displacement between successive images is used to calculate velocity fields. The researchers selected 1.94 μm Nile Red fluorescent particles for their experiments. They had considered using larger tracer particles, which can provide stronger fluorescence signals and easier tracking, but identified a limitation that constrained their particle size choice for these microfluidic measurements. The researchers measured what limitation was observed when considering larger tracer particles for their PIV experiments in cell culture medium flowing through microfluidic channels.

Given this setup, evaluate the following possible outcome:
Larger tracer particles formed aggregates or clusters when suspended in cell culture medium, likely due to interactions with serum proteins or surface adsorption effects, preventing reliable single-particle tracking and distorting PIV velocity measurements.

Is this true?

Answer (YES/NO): NO